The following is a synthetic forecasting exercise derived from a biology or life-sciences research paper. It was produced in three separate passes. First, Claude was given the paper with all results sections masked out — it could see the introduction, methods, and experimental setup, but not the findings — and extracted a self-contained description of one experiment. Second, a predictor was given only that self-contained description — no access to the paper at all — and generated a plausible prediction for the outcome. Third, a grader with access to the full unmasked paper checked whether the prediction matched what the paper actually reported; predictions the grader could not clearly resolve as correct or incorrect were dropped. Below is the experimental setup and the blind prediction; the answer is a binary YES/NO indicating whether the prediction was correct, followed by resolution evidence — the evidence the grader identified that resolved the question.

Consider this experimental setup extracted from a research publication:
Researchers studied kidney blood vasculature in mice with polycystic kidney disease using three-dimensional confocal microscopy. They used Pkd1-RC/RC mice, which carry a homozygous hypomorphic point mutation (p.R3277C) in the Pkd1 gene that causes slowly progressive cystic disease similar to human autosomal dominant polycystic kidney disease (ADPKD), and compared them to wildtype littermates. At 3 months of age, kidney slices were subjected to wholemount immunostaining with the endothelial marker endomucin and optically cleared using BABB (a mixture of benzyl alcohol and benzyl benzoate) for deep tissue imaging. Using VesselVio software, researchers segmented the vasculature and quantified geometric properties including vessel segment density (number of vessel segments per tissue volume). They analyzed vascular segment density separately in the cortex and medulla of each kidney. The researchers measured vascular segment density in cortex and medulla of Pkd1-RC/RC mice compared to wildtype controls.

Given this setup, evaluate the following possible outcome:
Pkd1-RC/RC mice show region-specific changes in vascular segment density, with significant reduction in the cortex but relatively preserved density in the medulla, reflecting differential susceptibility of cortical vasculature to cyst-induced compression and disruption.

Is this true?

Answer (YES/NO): NO